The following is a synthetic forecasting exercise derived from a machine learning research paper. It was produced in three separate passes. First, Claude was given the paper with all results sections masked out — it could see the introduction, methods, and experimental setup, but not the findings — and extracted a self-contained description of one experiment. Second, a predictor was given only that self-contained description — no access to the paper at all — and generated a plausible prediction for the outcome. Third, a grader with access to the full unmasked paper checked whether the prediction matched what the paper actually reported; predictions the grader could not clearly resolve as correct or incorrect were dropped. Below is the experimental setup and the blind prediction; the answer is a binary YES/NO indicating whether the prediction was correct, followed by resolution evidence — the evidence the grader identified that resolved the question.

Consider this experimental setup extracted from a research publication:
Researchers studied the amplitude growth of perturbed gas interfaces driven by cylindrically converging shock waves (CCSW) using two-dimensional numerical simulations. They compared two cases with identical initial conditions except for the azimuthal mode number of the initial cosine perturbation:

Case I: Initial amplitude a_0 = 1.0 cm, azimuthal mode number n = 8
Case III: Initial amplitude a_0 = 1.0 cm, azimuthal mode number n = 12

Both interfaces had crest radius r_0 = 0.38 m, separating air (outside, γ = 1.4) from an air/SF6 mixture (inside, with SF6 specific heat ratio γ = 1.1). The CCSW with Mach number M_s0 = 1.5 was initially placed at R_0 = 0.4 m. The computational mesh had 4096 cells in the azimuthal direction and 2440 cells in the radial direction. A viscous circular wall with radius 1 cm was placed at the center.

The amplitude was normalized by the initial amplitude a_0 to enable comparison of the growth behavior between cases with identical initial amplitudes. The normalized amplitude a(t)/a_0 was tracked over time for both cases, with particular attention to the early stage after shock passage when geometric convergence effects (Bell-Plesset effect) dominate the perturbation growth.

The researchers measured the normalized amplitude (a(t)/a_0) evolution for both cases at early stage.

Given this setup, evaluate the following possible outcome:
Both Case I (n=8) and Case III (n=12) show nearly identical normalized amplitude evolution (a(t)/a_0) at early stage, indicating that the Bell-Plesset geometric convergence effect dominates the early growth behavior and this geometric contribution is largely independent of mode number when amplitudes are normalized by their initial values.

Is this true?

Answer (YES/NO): NO